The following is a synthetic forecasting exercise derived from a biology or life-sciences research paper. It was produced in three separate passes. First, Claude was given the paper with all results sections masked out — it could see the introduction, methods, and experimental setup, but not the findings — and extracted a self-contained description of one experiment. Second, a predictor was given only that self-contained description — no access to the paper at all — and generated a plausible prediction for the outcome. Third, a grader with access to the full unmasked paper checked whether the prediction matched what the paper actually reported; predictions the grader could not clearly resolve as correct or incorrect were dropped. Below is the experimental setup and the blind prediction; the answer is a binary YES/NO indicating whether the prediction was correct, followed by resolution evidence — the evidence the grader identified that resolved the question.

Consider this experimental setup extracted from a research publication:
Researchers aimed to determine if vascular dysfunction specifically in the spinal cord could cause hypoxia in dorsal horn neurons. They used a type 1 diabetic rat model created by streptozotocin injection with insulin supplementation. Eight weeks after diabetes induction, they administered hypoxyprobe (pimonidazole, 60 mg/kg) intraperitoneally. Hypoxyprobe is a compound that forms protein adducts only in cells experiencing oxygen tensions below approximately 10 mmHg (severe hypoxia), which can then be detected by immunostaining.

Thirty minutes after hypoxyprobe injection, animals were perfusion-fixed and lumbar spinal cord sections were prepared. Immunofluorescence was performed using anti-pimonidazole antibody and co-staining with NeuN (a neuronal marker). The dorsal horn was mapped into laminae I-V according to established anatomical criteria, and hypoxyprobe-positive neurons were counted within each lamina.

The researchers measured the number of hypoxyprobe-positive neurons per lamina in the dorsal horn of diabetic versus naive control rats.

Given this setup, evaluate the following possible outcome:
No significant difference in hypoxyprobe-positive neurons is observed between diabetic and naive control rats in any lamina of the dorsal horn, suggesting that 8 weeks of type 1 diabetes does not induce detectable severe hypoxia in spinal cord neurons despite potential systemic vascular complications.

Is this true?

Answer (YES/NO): NO